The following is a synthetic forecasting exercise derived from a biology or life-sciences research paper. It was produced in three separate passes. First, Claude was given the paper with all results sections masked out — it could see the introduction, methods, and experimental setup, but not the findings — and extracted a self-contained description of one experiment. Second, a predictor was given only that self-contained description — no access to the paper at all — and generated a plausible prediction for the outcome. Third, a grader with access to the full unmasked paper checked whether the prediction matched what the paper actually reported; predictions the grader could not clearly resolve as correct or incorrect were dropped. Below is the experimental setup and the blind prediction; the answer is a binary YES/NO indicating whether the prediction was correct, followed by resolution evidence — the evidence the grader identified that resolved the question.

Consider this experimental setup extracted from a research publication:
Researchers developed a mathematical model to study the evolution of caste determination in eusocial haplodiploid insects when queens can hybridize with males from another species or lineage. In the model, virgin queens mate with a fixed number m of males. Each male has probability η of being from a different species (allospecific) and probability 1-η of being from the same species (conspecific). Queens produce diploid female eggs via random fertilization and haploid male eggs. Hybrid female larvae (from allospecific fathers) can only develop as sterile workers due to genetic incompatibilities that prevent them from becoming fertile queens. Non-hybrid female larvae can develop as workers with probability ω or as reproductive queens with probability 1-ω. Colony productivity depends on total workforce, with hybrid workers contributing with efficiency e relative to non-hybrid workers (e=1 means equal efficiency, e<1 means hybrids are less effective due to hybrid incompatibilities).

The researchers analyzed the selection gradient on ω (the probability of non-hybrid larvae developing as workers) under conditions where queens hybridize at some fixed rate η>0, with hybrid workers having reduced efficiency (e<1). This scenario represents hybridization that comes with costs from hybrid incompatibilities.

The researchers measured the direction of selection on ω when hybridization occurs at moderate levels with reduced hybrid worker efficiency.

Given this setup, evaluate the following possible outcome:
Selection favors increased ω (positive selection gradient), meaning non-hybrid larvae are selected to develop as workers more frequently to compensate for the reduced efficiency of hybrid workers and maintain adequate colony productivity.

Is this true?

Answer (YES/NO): NO